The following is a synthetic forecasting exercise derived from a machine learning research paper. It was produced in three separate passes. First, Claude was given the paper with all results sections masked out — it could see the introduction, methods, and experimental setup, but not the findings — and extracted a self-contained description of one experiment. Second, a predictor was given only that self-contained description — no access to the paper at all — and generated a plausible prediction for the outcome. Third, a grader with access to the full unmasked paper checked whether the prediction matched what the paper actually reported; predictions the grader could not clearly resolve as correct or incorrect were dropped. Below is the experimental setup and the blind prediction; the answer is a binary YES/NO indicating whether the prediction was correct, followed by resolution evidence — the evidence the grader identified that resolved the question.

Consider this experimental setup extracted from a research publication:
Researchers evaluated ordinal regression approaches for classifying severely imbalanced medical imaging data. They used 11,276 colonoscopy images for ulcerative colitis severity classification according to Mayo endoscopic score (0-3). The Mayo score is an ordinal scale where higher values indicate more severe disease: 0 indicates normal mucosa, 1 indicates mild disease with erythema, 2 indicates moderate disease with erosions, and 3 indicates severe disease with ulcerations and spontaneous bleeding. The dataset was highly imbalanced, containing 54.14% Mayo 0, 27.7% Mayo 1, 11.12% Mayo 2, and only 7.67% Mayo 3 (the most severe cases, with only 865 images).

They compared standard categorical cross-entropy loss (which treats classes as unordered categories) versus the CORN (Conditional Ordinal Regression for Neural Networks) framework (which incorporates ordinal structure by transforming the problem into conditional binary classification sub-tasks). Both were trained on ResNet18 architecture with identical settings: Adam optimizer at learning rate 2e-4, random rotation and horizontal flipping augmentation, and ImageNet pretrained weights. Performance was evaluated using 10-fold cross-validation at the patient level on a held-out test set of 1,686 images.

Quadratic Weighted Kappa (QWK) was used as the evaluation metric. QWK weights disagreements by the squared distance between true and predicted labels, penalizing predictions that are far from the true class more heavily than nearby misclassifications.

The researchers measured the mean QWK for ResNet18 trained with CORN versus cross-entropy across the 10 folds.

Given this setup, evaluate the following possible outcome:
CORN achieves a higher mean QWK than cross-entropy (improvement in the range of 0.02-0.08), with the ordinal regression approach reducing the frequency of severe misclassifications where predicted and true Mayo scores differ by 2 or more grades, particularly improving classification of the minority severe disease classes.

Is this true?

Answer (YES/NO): NO